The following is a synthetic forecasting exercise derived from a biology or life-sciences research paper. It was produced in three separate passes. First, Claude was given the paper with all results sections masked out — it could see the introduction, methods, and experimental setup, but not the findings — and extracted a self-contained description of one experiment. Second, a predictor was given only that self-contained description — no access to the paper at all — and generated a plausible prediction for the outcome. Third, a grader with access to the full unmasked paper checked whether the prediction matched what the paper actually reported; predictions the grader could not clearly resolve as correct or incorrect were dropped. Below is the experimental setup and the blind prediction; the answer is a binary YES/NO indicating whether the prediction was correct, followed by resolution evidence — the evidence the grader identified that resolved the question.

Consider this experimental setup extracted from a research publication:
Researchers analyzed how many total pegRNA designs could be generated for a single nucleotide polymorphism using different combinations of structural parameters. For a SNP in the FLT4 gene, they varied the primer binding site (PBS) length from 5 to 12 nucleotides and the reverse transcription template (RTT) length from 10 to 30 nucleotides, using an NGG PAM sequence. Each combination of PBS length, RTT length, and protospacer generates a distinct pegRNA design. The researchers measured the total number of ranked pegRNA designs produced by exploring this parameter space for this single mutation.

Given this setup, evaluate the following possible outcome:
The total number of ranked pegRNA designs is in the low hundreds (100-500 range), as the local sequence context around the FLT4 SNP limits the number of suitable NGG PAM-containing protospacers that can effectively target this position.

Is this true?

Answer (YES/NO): YES